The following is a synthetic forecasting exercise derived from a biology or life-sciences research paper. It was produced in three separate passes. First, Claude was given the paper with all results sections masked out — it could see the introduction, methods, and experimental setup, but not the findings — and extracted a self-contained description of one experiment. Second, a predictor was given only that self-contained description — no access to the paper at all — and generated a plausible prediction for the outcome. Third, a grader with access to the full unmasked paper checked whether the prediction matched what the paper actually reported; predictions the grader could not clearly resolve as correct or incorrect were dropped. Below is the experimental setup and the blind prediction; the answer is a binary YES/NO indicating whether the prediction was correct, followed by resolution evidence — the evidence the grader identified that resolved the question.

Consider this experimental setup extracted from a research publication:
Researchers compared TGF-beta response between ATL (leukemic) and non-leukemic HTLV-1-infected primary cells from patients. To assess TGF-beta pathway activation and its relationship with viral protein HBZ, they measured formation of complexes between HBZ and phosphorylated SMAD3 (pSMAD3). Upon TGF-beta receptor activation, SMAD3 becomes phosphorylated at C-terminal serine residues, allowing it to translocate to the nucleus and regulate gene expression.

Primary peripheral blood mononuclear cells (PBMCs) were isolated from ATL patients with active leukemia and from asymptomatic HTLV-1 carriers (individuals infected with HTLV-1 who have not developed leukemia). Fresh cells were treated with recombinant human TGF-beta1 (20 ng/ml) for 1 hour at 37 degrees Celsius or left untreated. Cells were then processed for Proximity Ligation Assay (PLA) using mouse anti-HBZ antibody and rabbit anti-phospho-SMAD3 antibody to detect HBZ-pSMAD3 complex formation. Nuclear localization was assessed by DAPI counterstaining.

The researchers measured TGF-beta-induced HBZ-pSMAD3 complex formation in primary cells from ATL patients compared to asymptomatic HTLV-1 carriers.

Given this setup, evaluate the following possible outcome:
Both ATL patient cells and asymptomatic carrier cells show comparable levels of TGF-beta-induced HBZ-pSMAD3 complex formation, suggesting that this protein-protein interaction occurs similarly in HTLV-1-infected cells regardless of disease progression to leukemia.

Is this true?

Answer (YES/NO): NO